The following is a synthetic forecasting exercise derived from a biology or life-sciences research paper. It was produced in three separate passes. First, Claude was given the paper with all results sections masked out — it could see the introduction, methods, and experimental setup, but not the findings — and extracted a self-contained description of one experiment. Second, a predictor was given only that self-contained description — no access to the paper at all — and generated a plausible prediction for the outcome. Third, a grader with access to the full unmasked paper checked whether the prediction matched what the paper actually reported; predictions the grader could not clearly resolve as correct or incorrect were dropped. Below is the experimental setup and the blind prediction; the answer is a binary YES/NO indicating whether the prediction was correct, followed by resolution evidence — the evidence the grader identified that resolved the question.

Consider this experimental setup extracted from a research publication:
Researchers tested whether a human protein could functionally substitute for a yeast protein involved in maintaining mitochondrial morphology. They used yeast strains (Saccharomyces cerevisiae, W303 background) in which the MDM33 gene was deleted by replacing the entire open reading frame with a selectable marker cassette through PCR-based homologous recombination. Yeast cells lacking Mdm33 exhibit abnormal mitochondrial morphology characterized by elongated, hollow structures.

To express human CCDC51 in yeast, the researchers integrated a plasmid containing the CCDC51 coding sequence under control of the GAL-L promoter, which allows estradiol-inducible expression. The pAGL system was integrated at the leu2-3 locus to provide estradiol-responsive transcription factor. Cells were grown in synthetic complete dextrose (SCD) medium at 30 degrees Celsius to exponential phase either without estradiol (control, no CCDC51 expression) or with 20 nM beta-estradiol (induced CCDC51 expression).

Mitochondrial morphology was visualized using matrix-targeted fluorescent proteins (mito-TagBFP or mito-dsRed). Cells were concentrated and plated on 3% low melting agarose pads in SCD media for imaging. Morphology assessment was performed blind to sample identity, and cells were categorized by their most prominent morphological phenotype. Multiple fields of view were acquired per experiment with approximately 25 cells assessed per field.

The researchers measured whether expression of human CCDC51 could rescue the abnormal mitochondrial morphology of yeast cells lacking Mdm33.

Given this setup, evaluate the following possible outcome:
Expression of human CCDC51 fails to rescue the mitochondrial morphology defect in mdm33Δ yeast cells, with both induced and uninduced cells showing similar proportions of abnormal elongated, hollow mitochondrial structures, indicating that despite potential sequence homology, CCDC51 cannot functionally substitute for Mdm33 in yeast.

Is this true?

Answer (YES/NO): NO